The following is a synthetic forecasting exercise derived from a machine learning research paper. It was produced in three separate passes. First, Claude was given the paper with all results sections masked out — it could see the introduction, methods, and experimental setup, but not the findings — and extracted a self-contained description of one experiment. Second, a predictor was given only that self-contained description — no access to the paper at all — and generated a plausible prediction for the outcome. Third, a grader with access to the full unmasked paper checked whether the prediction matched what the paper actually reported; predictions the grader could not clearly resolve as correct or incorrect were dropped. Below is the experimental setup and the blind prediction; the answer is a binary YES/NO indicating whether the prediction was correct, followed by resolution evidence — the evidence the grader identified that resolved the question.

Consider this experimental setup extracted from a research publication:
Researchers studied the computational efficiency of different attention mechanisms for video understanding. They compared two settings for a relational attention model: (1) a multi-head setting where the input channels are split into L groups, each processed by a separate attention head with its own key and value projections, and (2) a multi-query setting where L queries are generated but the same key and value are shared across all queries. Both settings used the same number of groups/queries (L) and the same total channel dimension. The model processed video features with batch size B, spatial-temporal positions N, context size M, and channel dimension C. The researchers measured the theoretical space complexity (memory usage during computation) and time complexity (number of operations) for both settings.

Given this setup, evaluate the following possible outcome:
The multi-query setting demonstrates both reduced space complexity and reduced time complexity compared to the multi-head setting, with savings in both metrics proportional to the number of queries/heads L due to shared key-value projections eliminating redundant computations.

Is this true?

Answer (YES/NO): NO